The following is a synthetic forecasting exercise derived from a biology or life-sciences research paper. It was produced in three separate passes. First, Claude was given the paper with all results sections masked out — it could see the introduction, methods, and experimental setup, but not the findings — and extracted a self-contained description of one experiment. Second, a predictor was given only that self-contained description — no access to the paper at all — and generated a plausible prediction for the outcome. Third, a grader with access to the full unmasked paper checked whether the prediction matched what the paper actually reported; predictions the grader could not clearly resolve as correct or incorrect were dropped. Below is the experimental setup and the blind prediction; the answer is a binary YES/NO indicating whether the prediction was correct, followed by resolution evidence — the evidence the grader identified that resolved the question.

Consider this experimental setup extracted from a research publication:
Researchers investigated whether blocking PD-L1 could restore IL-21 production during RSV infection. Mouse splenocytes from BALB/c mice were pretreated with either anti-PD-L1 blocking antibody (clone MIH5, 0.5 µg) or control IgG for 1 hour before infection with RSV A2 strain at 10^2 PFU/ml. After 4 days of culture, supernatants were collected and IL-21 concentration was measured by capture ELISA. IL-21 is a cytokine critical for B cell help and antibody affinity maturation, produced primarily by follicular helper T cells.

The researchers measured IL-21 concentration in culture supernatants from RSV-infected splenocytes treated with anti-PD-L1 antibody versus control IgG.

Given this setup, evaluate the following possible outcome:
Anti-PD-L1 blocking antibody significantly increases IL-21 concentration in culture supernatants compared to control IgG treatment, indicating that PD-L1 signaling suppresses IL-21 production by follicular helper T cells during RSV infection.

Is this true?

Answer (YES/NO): YES